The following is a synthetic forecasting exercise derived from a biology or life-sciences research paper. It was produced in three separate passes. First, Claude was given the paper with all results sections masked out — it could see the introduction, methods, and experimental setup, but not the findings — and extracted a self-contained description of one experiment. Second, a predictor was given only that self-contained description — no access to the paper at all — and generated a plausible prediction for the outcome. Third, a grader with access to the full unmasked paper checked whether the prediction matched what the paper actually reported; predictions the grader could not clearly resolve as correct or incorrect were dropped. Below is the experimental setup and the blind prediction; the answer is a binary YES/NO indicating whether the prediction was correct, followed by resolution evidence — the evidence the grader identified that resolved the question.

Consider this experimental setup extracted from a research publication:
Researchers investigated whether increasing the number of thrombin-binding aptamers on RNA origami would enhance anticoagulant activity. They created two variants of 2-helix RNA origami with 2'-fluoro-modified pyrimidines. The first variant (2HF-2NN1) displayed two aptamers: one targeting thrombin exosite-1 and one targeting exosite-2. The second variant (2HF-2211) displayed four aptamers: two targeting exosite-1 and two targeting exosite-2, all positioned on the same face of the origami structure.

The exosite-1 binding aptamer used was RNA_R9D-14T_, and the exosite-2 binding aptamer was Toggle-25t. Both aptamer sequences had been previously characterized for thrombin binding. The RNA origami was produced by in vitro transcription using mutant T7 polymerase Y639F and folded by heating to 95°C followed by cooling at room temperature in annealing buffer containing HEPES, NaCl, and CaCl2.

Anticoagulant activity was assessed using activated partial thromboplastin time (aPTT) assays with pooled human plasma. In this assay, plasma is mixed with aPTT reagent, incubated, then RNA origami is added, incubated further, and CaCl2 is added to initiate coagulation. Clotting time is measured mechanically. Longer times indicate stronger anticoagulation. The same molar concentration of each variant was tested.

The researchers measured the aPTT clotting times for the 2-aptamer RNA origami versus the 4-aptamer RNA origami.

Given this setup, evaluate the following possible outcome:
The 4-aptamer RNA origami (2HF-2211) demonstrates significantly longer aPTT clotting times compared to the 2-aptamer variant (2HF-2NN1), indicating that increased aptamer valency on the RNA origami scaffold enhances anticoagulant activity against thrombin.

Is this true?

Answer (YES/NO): YES